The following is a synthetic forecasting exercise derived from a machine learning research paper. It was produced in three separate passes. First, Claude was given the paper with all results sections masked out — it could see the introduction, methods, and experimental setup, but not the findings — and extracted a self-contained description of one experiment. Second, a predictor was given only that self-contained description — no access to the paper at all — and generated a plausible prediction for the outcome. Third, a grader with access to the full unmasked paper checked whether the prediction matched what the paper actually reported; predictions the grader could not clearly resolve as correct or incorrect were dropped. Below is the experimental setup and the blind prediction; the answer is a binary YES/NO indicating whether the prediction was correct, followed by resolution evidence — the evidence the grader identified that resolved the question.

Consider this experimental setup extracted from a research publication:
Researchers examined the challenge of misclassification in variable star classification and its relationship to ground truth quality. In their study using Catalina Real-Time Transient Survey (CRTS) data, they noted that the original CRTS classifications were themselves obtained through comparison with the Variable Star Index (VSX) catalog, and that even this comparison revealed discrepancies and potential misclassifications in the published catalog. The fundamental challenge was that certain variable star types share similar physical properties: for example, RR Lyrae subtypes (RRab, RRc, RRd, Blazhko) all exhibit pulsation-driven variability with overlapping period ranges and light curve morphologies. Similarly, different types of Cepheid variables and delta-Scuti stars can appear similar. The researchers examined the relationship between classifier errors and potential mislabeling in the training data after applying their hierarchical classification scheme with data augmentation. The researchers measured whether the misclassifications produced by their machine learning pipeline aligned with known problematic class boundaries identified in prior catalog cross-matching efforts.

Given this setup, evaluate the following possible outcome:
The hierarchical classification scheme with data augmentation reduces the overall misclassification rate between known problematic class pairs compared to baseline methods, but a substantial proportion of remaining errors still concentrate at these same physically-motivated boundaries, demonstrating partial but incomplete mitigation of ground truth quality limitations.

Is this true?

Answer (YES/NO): NO